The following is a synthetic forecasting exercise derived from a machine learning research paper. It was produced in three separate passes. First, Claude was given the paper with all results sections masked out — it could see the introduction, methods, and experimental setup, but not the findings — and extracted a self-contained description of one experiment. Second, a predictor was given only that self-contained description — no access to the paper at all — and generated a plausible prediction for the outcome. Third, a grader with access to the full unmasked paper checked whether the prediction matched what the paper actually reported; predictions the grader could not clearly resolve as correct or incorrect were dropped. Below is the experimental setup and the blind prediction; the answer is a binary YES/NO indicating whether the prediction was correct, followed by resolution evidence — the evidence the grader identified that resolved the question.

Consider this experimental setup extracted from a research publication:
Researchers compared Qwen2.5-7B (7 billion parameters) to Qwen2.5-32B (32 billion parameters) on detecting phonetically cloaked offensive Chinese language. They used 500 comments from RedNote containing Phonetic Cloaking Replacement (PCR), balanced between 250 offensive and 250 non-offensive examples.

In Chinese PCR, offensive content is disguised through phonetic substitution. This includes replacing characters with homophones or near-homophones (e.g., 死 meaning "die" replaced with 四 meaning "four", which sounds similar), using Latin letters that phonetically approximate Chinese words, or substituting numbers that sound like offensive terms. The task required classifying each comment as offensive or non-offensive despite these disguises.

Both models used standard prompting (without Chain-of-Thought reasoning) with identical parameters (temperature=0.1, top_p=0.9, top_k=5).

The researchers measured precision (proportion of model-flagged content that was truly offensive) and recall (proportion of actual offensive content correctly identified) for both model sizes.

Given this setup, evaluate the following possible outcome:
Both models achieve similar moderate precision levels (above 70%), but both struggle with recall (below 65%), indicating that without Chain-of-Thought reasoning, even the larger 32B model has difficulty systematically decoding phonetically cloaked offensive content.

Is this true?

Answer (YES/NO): YES